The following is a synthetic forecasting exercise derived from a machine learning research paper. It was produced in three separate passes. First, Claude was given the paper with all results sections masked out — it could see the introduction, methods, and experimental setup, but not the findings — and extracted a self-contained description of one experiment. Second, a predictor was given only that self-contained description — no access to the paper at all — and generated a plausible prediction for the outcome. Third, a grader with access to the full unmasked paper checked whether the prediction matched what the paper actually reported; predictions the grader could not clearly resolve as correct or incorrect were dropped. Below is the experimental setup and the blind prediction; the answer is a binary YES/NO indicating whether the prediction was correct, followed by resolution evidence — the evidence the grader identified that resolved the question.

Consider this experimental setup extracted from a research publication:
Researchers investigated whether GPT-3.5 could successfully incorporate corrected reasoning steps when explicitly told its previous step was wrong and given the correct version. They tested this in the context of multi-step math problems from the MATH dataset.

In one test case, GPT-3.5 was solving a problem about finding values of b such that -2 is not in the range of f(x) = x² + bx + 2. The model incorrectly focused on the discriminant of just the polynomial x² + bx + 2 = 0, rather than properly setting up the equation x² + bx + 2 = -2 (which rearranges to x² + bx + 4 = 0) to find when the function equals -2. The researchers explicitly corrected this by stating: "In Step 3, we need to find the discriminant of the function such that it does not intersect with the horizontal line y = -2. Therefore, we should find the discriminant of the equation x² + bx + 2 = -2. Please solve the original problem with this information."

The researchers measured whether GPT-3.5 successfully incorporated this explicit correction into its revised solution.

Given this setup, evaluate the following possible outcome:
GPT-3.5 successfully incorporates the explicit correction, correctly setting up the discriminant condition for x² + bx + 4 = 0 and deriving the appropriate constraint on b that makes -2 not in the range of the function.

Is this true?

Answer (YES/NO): NO